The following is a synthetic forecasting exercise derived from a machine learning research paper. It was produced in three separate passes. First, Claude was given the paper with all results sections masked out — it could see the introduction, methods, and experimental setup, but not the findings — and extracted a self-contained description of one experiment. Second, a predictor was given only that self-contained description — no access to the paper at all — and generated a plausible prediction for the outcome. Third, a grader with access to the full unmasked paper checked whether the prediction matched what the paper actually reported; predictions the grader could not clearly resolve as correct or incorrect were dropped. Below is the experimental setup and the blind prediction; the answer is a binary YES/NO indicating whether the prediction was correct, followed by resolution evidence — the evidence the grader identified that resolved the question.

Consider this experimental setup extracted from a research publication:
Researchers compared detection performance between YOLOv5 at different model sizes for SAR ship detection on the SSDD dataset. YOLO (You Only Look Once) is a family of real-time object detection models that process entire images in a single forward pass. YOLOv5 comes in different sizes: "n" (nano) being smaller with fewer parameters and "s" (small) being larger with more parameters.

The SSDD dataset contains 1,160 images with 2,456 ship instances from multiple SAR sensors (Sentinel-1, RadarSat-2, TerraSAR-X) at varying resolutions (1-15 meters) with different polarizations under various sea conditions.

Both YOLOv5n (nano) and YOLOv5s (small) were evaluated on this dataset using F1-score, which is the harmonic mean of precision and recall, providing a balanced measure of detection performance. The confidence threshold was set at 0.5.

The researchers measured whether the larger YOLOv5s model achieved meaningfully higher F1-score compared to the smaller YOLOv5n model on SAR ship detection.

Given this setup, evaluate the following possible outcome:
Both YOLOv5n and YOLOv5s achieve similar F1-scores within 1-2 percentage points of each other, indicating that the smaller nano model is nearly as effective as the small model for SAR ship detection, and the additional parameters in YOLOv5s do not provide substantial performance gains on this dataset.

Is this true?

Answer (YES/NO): YES